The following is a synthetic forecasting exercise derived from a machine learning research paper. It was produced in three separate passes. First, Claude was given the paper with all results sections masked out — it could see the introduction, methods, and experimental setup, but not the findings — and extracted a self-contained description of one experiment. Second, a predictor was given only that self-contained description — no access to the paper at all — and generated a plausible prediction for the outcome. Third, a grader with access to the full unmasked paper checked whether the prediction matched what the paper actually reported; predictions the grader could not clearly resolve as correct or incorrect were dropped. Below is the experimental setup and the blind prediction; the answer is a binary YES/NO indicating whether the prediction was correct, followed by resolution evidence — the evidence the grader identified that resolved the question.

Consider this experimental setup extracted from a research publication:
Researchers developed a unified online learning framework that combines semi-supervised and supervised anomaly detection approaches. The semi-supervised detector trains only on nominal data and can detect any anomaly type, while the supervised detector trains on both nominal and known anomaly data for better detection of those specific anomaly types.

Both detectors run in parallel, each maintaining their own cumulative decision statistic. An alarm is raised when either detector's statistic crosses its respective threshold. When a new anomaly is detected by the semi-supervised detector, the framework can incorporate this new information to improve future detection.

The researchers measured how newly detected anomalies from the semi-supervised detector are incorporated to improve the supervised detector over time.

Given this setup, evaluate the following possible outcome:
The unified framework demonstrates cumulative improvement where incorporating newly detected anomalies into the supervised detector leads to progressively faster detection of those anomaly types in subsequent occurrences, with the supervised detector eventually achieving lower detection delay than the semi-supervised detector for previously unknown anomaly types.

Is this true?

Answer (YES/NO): NO